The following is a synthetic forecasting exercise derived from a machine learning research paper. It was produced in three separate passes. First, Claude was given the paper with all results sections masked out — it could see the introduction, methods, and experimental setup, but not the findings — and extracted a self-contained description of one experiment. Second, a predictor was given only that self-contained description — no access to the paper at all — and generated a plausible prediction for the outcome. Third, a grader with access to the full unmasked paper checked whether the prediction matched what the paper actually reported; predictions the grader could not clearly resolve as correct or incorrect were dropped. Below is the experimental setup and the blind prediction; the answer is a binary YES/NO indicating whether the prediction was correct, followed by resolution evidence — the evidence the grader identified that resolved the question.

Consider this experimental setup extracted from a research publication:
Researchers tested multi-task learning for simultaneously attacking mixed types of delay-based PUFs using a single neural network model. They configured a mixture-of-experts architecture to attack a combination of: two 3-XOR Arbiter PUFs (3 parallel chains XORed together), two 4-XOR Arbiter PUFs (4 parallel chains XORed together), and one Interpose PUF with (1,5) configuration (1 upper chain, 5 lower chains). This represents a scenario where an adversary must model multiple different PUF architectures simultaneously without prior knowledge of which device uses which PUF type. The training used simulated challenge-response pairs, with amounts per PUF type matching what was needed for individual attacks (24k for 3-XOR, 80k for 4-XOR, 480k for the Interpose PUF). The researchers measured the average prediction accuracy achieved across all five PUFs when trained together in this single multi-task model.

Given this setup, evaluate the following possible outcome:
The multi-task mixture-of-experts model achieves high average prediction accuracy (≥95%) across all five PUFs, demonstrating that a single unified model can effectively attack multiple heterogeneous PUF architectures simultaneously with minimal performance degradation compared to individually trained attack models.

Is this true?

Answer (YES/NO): YES